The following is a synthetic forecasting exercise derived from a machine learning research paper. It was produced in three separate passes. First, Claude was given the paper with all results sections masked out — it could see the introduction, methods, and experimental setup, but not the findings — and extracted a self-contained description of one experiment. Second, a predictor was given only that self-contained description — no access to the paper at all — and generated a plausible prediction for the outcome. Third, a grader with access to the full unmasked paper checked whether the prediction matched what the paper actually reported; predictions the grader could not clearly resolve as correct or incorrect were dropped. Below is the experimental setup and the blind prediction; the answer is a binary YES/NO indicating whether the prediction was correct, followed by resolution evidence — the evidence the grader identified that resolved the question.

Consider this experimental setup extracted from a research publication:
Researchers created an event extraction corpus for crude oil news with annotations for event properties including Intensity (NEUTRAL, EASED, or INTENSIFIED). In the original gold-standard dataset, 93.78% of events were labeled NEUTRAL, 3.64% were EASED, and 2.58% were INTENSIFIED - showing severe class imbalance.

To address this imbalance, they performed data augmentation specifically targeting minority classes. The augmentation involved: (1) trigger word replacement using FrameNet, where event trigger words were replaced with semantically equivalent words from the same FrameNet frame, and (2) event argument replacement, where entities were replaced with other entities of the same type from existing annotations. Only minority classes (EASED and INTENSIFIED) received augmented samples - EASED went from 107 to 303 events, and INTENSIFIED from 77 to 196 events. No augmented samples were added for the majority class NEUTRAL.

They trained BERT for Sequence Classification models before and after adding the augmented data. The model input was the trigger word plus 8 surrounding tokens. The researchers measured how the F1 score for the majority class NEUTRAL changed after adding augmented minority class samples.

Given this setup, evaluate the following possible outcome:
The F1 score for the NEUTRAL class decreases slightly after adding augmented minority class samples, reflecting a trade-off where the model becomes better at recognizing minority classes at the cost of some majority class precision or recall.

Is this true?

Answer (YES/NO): NO